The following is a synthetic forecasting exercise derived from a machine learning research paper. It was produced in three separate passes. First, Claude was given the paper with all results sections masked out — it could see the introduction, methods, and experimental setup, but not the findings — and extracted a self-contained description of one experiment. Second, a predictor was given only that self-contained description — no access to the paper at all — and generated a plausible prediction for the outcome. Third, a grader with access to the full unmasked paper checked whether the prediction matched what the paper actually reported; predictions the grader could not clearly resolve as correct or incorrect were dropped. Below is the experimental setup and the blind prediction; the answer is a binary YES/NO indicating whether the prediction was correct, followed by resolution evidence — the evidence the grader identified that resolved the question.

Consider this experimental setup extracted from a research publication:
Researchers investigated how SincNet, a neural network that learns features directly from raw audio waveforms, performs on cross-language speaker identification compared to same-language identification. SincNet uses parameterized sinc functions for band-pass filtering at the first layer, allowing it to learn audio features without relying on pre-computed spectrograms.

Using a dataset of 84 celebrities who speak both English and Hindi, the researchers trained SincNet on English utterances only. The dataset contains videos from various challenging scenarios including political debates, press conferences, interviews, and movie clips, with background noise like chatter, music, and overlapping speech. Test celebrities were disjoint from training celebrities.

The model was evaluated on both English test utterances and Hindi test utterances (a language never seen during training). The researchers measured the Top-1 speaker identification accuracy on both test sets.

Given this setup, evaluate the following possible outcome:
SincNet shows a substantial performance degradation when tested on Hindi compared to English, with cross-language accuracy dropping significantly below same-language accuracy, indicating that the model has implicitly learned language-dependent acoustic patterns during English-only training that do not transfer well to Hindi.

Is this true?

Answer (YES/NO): YES